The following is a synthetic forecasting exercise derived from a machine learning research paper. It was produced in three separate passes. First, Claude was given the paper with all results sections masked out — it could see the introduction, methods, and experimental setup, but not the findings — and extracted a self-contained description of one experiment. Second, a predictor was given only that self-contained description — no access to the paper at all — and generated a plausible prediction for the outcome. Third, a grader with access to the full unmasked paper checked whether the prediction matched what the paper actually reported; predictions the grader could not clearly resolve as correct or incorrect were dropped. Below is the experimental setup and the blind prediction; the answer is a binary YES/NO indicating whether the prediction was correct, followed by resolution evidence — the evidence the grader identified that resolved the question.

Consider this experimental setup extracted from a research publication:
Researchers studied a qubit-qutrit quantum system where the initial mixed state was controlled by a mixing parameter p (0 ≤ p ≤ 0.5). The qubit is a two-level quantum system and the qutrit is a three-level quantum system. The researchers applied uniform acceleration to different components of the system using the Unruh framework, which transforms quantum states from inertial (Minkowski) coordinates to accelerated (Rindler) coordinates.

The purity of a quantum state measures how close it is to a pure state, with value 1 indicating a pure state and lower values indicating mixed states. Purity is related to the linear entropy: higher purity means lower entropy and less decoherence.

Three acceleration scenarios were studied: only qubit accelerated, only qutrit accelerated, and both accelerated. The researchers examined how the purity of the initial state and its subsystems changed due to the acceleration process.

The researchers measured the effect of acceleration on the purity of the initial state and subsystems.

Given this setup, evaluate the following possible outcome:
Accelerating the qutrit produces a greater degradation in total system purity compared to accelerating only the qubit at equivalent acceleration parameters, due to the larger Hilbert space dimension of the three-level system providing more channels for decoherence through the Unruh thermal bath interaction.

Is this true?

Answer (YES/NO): YES